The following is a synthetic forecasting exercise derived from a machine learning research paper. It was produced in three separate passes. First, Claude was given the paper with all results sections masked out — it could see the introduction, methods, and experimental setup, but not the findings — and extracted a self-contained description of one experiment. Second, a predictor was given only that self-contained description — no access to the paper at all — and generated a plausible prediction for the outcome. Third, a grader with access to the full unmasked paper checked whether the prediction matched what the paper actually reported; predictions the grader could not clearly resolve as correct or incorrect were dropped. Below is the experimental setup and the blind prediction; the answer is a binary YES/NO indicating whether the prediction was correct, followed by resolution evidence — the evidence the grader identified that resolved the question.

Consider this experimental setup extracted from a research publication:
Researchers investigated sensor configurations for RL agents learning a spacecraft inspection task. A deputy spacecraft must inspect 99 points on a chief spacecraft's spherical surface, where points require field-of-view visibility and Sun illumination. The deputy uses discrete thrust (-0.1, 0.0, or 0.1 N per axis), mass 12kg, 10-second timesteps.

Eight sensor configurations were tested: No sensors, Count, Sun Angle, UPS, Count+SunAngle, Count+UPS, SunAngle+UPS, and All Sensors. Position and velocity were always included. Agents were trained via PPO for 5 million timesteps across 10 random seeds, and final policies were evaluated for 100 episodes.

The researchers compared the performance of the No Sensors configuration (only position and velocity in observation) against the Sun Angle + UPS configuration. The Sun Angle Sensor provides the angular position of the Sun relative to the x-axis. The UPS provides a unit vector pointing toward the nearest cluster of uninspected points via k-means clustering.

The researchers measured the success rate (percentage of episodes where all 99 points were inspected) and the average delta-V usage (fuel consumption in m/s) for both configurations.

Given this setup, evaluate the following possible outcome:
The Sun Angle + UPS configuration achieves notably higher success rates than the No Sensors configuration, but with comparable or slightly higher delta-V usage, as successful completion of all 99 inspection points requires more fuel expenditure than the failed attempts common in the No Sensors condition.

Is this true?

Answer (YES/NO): NO